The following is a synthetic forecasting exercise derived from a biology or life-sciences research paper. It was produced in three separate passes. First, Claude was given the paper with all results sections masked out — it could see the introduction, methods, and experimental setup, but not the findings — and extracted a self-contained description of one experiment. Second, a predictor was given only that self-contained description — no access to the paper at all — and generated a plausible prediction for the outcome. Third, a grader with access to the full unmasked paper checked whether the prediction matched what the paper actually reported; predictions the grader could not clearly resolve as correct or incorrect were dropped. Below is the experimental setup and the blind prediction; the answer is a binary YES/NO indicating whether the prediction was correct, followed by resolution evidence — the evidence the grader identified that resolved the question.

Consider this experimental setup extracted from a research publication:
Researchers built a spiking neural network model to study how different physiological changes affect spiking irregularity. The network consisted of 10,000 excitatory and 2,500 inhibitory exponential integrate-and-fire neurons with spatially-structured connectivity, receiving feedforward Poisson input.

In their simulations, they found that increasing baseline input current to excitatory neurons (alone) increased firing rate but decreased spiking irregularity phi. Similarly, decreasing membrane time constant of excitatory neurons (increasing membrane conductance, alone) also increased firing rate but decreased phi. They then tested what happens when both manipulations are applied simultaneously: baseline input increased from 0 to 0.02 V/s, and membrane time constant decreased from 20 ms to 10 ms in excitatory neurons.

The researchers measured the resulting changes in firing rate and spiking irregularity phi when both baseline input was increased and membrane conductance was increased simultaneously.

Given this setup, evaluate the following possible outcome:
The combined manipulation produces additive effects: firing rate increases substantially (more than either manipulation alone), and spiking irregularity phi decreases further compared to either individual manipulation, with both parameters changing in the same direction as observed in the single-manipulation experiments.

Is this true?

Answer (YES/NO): NO